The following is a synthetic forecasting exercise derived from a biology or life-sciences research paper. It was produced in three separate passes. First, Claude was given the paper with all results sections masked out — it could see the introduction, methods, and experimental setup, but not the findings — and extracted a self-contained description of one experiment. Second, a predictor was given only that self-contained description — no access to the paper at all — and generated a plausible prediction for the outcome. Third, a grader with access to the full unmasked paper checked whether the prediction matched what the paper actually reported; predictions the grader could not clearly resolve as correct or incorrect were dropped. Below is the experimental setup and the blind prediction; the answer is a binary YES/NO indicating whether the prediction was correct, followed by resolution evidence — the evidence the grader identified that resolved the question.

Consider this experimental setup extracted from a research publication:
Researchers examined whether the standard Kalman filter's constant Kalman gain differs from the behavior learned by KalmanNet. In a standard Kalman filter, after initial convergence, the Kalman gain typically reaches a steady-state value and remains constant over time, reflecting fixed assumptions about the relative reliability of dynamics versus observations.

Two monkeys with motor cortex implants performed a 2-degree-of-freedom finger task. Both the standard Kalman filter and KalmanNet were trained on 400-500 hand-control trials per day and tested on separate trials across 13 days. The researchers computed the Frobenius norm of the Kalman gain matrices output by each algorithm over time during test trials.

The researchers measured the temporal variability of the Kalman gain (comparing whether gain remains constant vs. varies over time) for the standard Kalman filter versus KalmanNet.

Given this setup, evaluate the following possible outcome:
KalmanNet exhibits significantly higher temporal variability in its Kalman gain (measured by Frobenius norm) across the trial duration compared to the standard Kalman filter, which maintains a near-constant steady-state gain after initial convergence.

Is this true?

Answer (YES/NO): YES